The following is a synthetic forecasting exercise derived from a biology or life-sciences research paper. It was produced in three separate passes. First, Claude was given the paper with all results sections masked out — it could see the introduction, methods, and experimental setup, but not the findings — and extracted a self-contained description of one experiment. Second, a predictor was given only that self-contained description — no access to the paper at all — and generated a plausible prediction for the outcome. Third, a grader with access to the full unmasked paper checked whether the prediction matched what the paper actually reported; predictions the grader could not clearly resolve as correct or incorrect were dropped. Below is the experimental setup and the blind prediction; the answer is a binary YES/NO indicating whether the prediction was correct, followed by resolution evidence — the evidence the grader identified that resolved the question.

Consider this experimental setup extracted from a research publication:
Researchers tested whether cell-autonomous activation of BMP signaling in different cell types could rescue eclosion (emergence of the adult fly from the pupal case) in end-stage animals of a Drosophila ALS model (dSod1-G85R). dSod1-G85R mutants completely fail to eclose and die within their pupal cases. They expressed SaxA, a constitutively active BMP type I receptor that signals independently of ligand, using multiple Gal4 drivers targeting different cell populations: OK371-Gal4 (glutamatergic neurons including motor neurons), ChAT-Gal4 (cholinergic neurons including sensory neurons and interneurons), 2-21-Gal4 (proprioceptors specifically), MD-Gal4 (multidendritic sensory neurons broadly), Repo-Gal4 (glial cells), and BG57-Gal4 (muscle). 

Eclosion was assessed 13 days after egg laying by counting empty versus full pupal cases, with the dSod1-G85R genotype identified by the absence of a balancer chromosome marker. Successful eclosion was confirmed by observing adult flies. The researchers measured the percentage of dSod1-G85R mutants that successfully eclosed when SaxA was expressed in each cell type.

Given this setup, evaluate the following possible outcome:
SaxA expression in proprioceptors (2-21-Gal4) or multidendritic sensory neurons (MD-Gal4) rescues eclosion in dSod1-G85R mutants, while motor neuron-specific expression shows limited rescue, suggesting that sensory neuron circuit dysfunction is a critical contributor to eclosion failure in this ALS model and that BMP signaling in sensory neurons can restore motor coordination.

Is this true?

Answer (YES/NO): NO